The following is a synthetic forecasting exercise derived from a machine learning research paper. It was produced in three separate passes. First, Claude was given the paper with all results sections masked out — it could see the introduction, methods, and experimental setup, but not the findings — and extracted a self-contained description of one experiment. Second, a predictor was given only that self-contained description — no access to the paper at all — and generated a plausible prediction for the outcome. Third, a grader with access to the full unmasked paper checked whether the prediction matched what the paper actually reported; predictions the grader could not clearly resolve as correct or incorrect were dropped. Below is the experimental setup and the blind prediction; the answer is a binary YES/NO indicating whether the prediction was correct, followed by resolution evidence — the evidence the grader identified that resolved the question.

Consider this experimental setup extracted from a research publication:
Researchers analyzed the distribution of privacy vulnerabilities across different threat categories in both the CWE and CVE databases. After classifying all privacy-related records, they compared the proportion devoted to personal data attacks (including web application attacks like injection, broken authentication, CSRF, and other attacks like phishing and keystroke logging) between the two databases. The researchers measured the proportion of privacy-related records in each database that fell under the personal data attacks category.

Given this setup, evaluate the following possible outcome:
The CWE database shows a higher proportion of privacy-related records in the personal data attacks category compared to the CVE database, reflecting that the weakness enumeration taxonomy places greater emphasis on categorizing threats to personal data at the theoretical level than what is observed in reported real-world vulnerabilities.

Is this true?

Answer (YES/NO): YES